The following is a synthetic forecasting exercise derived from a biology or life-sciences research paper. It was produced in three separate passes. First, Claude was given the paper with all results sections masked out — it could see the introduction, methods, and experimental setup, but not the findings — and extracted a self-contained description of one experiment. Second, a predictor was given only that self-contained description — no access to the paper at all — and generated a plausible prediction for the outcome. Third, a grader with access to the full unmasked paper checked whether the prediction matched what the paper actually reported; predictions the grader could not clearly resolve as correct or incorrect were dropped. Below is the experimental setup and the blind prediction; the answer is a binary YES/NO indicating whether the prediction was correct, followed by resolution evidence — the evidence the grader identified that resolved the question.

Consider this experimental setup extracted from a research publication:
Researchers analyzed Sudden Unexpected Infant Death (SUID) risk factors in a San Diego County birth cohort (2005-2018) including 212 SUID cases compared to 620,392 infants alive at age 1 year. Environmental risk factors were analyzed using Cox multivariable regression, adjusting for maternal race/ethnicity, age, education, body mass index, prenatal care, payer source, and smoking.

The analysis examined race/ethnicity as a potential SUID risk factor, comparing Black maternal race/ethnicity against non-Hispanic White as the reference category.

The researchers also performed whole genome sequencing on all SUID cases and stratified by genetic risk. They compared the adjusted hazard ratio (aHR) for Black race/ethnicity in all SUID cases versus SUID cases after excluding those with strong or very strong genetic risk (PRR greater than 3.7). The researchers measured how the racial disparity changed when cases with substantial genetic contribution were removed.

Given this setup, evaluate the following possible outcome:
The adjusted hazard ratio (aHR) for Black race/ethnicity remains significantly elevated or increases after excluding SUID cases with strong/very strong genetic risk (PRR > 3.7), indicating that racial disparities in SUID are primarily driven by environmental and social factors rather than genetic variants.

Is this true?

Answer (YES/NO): YES